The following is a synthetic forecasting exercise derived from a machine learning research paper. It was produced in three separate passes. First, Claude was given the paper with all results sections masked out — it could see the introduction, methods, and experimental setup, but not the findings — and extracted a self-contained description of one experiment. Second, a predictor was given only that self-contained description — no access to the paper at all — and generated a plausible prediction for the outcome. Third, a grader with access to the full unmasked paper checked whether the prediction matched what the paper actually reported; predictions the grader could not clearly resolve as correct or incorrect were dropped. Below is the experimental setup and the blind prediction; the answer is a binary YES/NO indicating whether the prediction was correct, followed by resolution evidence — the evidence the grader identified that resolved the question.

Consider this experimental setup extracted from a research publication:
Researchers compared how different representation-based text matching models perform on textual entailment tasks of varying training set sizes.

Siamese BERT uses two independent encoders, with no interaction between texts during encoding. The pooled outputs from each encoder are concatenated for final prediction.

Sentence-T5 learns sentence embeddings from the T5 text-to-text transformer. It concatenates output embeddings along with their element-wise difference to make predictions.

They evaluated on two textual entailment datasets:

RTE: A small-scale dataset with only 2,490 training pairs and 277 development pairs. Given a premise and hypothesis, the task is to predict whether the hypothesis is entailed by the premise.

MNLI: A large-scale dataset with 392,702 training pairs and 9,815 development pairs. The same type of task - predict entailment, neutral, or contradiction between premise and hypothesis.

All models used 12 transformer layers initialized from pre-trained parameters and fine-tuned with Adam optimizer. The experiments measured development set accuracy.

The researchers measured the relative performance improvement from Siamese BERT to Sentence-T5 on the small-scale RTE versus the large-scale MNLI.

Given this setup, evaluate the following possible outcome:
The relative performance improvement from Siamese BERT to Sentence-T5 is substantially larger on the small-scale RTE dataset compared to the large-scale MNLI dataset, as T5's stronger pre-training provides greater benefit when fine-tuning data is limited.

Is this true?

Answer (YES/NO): NO